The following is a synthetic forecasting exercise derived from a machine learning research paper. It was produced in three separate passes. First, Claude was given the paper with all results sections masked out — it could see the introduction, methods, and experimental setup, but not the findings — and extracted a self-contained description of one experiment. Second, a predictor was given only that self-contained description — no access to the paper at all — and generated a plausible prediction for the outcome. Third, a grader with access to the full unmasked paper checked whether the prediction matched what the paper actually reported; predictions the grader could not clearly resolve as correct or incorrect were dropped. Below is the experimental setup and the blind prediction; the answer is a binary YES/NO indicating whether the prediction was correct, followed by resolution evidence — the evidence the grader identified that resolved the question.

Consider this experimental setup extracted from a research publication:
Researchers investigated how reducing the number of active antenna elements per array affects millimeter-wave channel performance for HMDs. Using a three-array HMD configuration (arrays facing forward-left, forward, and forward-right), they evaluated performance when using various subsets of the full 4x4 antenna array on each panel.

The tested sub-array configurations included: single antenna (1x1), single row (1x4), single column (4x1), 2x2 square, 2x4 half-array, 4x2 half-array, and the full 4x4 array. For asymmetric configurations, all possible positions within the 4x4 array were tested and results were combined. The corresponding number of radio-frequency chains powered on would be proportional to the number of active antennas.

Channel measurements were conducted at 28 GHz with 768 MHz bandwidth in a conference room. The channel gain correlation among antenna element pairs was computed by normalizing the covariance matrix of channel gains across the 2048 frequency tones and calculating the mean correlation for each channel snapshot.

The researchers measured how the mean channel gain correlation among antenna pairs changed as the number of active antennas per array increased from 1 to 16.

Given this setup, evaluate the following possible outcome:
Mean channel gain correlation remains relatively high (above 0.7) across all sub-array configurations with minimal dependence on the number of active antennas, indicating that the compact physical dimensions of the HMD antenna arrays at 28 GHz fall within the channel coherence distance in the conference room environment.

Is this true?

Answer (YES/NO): NO